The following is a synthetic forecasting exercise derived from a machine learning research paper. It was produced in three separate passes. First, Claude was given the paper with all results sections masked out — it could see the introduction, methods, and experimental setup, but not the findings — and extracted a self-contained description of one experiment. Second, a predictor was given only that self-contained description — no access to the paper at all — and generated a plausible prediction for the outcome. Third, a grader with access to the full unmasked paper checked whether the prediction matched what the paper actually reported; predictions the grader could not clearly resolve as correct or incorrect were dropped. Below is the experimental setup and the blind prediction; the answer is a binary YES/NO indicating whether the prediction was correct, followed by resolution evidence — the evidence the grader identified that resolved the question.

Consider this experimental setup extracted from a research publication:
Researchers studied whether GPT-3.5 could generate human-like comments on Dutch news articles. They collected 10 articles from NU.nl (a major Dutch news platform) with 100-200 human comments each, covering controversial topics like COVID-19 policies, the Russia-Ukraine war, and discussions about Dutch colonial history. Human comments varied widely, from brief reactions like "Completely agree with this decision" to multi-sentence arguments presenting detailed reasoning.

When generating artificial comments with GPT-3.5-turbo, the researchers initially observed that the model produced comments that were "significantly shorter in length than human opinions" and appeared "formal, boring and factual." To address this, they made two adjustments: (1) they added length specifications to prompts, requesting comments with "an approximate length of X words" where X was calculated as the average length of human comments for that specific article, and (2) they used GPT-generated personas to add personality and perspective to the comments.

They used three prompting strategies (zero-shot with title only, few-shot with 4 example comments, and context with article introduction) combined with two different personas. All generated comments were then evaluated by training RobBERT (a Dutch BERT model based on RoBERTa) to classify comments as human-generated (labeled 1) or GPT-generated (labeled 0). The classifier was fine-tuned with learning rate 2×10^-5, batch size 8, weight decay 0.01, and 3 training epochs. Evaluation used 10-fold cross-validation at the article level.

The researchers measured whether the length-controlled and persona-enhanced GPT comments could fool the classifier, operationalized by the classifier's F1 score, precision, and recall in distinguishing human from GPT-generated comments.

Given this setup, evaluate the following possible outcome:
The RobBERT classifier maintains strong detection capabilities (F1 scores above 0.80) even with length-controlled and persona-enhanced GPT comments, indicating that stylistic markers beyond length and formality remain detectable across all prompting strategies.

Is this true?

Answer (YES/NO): YES